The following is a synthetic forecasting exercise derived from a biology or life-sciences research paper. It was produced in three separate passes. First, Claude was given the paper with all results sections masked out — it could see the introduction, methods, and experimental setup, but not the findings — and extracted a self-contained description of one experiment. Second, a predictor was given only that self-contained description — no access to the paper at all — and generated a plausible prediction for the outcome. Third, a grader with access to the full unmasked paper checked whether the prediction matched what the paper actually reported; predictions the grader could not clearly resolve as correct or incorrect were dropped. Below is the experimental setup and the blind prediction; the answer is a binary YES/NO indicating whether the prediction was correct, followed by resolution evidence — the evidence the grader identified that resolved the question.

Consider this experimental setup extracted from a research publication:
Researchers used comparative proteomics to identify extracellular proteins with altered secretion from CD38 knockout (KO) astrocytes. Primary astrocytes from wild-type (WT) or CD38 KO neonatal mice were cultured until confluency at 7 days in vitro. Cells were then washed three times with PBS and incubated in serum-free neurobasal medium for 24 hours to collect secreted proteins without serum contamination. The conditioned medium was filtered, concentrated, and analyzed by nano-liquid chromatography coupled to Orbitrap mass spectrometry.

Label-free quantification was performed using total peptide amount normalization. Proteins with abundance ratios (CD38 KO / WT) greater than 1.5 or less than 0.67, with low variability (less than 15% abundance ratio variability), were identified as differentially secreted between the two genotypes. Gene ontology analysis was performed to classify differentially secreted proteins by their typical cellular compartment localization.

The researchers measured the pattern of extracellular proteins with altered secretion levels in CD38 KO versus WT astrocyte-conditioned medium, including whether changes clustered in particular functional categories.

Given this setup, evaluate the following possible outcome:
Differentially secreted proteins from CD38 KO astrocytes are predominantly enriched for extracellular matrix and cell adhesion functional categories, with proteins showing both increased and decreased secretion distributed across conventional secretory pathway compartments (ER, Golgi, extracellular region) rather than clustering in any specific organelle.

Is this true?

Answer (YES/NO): NO